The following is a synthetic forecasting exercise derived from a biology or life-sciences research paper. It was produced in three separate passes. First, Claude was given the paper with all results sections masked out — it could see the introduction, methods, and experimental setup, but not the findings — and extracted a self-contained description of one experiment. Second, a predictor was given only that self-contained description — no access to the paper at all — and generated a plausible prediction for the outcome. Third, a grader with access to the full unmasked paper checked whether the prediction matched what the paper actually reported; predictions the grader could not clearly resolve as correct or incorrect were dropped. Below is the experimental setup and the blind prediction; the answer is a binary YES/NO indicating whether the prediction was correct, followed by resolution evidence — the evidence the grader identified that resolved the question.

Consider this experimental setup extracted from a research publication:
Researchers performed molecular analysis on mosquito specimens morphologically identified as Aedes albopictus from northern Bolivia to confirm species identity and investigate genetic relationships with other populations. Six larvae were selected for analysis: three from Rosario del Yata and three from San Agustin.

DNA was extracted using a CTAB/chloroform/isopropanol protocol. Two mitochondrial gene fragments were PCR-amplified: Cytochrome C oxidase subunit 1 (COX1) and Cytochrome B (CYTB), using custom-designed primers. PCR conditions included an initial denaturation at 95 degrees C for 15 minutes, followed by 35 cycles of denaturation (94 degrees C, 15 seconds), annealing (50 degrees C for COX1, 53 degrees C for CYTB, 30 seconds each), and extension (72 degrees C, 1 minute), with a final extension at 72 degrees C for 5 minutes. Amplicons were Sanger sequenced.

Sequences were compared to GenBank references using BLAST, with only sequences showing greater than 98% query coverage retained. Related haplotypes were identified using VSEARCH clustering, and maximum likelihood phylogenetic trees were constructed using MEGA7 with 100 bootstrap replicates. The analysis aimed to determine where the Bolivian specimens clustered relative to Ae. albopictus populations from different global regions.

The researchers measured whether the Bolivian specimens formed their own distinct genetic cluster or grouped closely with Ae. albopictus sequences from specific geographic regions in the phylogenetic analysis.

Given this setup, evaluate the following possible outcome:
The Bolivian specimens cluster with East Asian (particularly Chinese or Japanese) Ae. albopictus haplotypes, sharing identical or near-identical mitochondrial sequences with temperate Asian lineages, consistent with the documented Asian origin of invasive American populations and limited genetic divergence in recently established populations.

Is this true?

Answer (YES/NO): NO